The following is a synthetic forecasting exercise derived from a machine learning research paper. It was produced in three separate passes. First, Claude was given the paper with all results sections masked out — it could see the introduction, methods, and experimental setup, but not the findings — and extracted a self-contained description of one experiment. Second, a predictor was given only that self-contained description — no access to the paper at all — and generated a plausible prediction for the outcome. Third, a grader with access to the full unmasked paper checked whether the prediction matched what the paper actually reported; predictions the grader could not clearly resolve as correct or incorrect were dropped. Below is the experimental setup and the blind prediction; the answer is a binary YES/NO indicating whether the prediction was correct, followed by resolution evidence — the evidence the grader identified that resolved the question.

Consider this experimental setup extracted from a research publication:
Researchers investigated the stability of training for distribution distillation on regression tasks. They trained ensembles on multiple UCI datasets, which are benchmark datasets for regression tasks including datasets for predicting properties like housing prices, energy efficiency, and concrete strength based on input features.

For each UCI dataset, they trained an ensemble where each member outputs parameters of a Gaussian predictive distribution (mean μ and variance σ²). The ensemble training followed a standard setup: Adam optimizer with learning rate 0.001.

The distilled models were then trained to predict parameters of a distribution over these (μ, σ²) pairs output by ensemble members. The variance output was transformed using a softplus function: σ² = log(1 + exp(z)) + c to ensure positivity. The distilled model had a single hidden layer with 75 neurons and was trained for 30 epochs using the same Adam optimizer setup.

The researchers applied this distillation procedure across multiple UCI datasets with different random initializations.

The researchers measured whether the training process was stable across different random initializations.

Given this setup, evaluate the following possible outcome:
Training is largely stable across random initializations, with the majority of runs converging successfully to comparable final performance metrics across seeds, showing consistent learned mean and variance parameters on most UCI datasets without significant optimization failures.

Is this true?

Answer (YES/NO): NO